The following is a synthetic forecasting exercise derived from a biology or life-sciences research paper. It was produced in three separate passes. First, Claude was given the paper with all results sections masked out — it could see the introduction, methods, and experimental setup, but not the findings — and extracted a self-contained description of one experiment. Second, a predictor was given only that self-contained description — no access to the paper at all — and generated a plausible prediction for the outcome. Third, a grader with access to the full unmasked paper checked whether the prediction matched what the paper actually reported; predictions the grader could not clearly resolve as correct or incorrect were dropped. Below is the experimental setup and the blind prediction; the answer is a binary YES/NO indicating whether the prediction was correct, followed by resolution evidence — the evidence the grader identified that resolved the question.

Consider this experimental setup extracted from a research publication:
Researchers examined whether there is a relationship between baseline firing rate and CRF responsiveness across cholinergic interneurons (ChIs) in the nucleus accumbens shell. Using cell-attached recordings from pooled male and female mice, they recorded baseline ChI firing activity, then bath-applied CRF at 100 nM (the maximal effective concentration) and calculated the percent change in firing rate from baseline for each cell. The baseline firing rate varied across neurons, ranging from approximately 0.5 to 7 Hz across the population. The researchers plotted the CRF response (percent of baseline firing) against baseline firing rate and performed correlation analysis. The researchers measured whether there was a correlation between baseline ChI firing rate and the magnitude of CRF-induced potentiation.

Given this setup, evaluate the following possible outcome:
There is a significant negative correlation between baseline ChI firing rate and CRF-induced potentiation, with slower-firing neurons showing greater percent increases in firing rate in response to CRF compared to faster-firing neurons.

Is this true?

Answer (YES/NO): YES